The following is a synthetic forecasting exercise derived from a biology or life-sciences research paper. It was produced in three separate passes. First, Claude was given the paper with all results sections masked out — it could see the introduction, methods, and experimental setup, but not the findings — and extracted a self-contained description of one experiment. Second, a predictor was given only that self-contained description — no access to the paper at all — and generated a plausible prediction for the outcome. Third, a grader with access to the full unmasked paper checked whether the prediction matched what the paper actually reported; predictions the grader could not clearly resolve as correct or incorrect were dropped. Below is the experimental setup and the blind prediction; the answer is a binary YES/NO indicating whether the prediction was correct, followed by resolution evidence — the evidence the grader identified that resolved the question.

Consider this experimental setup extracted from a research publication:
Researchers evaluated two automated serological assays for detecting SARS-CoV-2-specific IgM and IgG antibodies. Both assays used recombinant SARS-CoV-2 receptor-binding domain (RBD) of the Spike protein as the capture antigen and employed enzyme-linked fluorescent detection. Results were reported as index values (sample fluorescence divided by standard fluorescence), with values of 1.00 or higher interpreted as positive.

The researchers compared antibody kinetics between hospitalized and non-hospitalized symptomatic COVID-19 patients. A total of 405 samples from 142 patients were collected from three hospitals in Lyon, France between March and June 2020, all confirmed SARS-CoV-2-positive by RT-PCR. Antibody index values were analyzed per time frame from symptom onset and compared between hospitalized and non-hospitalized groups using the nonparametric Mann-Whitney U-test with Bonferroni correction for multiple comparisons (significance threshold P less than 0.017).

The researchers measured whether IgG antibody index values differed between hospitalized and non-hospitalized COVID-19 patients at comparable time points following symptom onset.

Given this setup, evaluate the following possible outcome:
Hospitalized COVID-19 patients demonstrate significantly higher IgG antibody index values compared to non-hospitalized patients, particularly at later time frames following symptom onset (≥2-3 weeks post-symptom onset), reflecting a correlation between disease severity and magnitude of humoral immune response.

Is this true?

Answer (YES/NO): NO